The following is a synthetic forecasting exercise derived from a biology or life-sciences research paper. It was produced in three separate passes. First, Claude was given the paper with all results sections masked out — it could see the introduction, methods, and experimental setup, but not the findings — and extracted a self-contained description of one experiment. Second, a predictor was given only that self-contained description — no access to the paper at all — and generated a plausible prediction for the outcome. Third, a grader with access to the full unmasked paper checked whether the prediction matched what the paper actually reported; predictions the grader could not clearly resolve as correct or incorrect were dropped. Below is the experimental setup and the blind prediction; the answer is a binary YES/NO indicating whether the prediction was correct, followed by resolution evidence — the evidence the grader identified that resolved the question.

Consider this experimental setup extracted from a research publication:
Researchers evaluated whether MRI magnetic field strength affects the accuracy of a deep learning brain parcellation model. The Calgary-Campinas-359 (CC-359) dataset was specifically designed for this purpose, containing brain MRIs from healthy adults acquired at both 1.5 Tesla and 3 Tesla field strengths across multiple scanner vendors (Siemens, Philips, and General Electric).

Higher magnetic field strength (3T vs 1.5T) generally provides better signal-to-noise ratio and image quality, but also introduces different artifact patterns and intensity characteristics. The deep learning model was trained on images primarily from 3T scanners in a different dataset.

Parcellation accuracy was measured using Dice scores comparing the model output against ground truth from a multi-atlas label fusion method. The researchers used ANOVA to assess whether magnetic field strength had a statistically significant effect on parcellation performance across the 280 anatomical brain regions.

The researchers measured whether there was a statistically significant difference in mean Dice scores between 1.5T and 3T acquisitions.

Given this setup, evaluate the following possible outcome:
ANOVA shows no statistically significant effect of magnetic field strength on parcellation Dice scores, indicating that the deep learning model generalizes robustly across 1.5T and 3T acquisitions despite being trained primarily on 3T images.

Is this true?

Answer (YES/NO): NO